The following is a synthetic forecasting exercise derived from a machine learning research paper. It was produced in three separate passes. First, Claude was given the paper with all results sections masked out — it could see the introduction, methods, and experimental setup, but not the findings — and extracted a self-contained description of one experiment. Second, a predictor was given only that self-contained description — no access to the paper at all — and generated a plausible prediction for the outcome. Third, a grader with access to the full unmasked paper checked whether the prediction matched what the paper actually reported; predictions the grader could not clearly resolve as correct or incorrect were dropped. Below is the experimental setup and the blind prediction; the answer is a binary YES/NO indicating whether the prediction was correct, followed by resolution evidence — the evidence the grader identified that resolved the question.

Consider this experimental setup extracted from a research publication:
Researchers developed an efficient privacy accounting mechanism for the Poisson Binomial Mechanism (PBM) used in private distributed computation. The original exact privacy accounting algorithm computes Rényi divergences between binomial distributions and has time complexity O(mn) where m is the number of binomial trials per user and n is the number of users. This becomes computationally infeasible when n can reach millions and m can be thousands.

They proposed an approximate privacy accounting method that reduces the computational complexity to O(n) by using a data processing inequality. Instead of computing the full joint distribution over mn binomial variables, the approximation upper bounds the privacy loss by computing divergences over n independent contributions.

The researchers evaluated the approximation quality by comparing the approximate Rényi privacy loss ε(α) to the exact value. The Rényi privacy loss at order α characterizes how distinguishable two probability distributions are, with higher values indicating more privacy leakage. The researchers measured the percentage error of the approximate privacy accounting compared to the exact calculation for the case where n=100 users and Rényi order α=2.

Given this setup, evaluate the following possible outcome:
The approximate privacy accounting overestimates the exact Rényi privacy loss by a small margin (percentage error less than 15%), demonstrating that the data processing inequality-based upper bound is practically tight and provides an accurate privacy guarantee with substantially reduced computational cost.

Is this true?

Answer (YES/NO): YES